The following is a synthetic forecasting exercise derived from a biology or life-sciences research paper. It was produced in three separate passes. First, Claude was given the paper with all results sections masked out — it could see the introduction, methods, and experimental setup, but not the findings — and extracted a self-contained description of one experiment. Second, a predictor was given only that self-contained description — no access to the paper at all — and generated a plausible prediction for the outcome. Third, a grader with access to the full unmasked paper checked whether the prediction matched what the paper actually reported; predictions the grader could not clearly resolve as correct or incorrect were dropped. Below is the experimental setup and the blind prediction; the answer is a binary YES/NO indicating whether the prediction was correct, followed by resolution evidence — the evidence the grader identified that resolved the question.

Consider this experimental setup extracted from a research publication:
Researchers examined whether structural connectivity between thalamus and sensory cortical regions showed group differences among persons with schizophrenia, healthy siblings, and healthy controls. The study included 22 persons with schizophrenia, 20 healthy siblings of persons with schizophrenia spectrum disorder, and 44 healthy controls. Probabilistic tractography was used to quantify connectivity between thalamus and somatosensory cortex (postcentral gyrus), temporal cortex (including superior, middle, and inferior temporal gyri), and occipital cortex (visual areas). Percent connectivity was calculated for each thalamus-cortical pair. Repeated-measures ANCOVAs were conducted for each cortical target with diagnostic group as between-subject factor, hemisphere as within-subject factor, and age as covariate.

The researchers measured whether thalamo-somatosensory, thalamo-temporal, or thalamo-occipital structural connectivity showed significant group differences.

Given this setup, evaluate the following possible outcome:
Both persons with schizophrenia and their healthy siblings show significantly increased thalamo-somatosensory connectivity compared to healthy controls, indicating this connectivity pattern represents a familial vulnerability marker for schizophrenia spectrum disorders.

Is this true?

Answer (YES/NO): NO